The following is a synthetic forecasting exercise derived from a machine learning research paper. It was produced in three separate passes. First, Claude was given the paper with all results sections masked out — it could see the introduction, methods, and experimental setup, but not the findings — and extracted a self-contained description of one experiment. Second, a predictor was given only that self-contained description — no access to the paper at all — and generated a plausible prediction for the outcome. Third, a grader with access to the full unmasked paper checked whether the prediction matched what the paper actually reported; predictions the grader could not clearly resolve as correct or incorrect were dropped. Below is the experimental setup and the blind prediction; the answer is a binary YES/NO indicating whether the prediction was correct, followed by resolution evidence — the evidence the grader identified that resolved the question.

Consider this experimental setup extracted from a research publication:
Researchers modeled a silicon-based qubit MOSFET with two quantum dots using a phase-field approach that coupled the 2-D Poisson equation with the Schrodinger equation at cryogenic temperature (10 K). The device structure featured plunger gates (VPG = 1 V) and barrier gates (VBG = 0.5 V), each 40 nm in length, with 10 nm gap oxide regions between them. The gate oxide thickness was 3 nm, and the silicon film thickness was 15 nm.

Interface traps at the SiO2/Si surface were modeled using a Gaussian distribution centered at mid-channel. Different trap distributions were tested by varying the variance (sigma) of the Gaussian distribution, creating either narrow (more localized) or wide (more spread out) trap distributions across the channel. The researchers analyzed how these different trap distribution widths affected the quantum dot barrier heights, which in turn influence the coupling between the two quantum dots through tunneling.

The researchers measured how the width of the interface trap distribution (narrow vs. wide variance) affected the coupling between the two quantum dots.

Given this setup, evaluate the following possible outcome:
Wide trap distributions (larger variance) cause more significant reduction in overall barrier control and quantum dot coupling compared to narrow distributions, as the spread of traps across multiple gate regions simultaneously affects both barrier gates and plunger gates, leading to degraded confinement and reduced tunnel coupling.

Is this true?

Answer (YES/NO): NO